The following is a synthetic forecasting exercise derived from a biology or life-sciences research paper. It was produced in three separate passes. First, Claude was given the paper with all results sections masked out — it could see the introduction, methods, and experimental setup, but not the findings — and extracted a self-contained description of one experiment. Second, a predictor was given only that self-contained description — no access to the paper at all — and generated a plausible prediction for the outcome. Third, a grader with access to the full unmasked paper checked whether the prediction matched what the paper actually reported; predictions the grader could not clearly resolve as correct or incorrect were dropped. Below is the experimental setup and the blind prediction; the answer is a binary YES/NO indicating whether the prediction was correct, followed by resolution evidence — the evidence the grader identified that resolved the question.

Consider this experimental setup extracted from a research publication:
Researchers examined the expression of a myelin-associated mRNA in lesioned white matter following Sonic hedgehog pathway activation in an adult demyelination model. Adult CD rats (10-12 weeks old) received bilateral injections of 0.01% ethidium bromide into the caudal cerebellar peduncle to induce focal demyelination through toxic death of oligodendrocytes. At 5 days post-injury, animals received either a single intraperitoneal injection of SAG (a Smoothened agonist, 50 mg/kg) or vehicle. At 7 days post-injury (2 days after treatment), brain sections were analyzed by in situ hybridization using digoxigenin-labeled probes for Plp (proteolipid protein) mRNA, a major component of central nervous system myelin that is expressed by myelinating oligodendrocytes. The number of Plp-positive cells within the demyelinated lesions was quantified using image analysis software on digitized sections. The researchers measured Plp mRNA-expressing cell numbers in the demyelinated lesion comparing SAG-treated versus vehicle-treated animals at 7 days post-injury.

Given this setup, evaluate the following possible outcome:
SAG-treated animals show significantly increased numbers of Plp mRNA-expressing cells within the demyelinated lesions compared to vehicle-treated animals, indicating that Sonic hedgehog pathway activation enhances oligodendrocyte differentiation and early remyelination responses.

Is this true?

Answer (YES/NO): NO